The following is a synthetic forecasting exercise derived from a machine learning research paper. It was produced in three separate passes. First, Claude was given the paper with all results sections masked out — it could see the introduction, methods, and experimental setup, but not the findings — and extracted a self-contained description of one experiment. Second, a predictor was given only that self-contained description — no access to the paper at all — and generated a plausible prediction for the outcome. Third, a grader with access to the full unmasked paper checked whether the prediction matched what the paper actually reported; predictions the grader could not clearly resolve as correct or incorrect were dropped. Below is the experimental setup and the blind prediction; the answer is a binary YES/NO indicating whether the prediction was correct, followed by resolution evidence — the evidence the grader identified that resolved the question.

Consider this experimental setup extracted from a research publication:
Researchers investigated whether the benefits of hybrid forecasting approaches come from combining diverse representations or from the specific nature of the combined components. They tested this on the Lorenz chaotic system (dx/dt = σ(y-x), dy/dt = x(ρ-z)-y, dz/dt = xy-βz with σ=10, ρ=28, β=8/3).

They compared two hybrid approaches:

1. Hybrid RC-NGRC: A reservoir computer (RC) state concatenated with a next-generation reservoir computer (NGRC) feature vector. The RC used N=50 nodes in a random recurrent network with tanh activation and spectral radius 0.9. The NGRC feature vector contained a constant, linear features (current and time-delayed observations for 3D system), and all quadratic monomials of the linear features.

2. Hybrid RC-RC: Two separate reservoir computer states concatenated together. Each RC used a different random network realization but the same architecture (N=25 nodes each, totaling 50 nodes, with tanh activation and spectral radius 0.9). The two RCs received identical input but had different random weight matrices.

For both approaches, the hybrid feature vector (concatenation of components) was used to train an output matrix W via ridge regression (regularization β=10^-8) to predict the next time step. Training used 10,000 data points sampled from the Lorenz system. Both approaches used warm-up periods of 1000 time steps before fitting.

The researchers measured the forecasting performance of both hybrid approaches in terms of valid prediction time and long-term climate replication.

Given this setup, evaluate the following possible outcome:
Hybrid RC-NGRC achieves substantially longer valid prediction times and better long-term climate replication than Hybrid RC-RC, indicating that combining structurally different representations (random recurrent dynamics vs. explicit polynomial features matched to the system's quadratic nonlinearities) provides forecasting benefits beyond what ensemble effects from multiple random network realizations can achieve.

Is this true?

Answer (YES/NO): YES